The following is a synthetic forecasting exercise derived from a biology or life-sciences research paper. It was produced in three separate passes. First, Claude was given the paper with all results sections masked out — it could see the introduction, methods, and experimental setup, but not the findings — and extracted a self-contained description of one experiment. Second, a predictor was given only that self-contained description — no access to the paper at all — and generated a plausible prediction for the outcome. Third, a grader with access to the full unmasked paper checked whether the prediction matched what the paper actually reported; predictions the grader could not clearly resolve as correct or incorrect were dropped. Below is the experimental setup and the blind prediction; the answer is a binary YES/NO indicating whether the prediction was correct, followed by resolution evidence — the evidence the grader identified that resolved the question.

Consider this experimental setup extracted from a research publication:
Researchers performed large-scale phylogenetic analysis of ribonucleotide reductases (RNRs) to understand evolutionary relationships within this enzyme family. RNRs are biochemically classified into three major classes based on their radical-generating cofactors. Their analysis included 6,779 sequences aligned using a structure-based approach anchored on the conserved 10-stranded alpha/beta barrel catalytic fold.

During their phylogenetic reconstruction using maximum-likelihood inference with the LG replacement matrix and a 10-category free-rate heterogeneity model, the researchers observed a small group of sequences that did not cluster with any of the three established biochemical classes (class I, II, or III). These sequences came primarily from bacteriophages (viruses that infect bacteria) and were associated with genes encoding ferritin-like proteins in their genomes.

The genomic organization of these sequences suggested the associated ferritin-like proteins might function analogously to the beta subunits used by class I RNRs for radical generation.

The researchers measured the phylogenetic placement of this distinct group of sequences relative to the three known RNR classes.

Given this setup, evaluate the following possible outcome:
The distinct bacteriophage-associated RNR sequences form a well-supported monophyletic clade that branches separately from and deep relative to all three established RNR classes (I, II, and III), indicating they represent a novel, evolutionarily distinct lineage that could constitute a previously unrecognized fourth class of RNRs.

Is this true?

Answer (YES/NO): NO